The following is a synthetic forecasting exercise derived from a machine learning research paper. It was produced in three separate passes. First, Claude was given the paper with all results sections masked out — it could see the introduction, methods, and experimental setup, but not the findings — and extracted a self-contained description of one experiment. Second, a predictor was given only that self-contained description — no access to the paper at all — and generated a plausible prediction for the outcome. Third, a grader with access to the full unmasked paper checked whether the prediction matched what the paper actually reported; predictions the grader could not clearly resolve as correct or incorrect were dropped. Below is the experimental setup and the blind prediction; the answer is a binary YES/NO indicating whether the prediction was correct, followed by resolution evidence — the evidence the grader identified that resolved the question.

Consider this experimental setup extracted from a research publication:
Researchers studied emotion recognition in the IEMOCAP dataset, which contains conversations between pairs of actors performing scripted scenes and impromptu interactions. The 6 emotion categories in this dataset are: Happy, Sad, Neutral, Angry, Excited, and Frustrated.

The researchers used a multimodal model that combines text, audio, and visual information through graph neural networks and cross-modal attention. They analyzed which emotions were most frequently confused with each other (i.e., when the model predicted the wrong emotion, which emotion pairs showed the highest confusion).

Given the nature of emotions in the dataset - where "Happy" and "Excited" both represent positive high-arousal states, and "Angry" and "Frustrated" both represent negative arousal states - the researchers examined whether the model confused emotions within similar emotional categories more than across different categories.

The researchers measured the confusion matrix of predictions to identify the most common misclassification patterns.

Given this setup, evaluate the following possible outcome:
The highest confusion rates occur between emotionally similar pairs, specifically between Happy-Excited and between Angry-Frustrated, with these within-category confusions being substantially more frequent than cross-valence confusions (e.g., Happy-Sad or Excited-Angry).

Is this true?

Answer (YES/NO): NO